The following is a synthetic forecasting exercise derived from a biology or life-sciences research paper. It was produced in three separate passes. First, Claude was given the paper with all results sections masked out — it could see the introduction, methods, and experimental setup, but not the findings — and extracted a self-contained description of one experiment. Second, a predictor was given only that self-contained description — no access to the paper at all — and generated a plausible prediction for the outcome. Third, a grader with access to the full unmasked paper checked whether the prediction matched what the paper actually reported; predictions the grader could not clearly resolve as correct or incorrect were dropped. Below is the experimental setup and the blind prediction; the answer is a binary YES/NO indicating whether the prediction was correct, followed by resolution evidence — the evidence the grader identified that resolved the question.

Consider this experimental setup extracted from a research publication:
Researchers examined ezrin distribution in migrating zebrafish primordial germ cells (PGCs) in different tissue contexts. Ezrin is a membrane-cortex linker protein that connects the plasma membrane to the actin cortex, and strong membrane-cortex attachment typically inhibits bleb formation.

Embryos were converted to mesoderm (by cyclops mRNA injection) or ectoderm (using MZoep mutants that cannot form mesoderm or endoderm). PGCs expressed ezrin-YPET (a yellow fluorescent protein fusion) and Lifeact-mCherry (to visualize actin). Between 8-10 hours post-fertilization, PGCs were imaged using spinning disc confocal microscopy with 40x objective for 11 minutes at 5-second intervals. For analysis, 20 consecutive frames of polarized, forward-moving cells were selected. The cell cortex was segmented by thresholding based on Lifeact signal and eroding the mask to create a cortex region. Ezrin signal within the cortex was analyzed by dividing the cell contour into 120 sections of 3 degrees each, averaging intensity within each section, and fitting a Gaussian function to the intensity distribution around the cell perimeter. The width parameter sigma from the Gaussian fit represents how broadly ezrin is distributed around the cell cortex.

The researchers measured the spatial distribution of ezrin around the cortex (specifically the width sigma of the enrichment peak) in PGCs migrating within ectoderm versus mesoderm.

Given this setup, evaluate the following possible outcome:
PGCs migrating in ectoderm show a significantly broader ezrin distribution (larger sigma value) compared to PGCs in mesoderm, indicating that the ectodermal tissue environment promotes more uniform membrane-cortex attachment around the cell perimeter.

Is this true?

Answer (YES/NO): YES